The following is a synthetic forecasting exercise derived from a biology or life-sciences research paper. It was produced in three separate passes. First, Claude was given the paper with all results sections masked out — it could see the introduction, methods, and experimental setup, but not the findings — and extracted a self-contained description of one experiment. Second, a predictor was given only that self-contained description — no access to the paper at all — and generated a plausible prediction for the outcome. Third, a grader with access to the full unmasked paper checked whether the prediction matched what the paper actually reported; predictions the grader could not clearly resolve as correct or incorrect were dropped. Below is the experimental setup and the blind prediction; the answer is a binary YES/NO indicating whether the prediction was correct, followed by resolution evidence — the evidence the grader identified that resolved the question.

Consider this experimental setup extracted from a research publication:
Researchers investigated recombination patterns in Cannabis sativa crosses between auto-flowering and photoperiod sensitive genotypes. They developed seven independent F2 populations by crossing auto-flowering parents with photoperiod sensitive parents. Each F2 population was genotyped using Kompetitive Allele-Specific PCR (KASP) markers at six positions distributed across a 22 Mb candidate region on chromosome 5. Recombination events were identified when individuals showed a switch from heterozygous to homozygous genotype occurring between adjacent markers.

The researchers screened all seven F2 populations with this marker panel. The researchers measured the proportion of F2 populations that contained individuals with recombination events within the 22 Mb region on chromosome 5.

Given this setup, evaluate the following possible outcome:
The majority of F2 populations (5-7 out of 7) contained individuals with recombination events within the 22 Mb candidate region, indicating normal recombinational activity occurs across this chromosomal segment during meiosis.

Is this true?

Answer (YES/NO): NO